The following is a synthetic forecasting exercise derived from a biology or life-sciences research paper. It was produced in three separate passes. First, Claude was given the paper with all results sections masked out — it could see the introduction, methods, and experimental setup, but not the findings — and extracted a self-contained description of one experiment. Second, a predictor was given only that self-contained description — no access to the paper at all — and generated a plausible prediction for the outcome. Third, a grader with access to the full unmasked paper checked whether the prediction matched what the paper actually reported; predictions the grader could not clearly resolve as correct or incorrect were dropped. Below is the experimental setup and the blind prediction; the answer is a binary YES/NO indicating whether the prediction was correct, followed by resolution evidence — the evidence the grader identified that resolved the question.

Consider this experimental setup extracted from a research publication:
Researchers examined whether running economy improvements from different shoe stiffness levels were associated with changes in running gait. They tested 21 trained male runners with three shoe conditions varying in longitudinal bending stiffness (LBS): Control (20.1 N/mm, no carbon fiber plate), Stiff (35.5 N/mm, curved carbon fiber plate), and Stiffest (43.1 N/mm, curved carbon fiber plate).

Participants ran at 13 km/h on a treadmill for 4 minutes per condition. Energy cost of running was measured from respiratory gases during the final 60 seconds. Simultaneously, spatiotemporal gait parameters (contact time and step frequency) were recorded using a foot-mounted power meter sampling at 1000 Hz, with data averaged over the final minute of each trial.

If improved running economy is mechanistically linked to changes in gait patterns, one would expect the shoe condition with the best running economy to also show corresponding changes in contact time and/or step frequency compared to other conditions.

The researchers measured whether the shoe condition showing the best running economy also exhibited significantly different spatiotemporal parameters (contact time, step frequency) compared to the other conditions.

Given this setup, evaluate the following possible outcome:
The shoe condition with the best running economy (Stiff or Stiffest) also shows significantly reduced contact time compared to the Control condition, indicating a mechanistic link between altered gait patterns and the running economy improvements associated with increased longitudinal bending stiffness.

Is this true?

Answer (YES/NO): NO